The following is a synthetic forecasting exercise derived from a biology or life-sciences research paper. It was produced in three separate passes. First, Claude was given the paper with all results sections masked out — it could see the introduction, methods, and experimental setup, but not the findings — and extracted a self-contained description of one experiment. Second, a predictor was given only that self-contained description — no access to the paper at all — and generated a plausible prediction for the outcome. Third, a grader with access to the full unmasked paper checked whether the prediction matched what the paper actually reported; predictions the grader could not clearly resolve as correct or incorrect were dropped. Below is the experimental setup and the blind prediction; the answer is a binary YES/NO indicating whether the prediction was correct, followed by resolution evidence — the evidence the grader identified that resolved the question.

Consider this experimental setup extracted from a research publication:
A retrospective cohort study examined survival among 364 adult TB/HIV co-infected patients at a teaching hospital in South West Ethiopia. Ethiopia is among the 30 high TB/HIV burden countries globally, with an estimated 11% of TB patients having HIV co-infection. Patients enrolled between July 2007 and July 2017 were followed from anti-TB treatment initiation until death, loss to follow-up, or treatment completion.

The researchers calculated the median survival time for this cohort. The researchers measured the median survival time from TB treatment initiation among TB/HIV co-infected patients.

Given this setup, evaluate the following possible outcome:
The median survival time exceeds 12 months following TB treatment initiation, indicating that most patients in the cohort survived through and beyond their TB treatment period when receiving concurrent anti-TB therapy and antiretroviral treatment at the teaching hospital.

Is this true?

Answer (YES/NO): NO